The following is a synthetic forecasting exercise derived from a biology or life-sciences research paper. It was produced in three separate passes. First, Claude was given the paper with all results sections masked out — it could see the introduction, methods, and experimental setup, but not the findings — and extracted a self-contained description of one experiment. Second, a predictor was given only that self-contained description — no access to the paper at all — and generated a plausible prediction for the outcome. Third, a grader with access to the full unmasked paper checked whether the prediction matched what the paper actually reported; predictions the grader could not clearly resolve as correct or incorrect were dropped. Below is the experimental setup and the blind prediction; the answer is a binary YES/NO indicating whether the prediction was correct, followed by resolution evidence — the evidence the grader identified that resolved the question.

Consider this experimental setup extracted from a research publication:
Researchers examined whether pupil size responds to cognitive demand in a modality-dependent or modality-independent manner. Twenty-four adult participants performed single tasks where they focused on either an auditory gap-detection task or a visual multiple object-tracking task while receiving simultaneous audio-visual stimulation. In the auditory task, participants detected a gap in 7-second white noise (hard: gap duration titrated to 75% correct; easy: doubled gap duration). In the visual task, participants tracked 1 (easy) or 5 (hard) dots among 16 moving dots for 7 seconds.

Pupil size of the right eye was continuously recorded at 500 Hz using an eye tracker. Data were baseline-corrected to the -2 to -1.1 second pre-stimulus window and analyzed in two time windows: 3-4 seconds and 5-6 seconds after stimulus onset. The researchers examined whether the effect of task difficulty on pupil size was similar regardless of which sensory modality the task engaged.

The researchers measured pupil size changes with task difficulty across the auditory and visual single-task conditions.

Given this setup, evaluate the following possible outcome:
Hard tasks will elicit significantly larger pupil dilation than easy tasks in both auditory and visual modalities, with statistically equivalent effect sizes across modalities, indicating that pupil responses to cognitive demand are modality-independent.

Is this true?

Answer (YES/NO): YES